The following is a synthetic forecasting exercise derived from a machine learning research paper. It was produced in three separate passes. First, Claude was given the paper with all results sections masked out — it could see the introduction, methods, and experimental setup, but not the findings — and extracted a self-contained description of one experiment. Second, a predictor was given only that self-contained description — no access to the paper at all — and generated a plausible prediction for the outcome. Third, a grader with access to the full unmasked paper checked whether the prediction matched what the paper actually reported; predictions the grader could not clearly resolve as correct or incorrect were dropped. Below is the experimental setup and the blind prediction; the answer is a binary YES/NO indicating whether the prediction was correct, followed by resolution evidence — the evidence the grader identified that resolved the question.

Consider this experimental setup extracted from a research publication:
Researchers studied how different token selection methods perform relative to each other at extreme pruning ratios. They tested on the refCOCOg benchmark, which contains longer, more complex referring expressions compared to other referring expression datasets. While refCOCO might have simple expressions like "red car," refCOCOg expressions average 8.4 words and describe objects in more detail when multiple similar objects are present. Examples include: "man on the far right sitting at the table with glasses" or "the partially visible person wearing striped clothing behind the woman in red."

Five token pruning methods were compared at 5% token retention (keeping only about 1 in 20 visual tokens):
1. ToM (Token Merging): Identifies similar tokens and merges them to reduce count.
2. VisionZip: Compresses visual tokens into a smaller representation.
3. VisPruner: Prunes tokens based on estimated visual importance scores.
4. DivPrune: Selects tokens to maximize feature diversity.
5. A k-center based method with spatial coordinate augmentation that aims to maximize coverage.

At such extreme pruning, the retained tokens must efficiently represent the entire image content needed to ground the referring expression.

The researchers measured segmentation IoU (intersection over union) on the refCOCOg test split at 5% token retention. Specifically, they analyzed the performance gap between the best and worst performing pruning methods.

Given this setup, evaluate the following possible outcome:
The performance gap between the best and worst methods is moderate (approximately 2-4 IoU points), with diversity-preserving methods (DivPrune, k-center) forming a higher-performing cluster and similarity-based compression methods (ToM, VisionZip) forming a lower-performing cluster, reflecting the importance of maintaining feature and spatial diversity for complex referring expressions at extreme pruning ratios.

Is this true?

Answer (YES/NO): NO